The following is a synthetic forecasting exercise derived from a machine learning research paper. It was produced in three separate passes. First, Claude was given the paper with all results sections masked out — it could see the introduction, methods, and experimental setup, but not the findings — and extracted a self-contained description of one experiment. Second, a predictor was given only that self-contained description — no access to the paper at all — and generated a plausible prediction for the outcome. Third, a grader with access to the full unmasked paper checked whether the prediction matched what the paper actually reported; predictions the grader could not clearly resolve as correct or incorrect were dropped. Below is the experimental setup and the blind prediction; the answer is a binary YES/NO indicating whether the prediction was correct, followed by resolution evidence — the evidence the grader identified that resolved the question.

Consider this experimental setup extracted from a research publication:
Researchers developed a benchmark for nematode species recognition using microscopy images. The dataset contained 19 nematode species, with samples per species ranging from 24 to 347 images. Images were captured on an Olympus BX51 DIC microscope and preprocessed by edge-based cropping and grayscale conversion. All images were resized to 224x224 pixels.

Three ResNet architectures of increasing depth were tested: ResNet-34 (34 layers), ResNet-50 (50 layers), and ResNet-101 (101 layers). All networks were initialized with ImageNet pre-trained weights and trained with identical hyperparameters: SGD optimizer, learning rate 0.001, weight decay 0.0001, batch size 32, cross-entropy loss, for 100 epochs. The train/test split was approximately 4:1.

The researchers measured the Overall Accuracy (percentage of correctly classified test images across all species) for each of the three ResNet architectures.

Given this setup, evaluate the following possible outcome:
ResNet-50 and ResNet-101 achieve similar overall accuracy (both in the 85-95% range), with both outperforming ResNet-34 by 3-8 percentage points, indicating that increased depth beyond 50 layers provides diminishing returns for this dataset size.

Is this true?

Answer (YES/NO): NO